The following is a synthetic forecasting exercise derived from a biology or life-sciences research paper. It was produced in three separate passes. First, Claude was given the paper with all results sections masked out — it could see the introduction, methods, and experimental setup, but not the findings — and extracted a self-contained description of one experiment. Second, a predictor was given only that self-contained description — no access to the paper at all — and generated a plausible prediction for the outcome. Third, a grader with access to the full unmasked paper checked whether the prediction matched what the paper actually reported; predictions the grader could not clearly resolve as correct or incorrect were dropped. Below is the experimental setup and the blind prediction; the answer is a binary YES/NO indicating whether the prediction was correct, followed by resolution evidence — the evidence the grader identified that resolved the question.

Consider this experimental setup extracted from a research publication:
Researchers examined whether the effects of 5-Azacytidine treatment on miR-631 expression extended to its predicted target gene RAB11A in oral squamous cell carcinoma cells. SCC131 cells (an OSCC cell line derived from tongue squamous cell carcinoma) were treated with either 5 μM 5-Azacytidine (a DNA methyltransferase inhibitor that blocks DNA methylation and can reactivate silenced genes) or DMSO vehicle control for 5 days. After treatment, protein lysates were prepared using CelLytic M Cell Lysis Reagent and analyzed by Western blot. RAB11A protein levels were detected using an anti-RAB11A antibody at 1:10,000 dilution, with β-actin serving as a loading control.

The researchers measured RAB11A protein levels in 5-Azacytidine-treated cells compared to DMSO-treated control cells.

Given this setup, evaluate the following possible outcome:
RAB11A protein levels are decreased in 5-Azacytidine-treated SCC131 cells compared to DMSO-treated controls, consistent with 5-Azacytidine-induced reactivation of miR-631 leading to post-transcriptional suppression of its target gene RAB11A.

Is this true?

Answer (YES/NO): YES